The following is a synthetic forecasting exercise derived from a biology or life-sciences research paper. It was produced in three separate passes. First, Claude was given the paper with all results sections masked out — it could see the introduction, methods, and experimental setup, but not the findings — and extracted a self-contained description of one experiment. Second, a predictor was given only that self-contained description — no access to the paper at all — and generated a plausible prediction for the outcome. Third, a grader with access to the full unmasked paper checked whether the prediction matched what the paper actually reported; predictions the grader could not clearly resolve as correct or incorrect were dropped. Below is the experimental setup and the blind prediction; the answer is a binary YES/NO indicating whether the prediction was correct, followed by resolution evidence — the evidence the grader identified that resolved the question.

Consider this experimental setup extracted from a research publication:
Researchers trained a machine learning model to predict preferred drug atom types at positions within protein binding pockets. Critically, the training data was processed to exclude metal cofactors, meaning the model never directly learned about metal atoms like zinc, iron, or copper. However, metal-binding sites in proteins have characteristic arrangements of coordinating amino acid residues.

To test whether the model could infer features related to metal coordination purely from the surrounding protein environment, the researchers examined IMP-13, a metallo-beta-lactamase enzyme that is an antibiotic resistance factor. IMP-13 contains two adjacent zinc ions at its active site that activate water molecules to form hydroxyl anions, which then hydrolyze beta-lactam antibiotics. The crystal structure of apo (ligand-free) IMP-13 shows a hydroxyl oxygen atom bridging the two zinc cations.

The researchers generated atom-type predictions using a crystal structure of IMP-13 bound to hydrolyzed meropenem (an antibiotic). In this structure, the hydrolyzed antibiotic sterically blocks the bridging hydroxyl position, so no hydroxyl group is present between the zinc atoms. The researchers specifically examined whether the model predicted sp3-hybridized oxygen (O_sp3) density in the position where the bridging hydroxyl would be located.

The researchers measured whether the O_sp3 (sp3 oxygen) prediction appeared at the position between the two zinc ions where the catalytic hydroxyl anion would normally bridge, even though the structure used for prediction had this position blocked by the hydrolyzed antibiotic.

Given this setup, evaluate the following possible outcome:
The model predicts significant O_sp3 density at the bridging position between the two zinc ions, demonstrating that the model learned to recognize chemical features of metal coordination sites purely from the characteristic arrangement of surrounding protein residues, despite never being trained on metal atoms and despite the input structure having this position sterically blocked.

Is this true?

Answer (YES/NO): YES